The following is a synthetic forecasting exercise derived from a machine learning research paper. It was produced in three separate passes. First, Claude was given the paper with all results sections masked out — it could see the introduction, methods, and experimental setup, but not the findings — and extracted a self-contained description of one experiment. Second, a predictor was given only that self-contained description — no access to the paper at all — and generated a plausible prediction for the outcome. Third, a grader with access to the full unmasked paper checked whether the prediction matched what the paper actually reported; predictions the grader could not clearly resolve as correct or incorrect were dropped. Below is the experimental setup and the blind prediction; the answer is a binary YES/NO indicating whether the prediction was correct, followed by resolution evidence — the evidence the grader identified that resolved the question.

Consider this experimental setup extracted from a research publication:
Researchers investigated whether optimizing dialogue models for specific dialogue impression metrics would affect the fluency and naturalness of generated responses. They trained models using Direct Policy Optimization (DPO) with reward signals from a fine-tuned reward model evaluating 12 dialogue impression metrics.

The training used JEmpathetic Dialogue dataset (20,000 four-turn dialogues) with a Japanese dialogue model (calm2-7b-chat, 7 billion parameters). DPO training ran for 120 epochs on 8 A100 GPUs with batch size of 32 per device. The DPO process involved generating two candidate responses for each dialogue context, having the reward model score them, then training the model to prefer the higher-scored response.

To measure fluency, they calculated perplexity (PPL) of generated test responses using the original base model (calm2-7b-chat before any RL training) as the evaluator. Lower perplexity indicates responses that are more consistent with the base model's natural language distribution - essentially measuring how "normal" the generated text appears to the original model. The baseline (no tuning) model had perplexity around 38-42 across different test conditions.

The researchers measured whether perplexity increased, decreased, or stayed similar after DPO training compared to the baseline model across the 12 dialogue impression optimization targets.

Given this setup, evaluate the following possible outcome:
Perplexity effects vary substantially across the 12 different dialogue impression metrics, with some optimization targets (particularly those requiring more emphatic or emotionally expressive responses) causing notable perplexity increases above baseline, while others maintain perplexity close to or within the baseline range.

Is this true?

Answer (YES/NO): NO